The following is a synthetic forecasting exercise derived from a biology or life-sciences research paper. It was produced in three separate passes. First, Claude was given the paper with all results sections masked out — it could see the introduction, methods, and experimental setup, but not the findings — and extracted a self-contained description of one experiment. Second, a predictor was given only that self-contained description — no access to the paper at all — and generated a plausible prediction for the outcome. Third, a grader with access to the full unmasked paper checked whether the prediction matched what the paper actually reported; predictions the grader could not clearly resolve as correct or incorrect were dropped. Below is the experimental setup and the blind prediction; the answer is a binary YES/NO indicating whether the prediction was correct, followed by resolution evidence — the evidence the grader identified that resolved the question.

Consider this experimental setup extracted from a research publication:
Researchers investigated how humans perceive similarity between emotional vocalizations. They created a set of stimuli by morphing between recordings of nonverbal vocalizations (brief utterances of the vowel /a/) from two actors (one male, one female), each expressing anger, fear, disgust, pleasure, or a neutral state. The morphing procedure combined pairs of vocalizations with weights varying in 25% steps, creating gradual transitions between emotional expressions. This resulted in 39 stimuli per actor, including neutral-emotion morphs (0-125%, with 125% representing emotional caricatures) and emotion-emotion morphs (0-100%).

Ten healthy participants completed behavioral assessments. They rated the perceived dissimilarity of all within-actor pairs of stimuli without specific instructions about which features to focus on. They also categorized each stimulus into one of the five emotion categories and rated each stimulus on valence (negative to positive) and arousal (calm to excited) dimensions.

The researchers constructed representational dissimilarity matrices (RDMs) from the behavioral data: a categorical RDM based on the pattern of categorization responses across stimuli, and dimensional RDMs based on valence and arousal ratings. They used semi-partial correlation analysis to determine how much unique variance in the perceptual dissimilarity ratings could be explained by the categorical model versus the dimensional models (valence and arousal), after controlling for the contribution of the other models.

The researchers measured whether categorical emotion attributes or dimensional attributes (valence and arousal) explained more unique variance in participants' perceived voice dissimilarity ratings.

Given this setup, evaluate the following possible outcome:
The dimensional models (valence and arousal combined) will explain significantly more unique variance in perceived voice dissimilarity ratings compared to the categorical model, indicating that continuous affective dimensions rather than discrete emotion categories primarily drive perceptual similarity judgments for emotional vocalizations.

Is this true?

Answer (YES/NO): NO